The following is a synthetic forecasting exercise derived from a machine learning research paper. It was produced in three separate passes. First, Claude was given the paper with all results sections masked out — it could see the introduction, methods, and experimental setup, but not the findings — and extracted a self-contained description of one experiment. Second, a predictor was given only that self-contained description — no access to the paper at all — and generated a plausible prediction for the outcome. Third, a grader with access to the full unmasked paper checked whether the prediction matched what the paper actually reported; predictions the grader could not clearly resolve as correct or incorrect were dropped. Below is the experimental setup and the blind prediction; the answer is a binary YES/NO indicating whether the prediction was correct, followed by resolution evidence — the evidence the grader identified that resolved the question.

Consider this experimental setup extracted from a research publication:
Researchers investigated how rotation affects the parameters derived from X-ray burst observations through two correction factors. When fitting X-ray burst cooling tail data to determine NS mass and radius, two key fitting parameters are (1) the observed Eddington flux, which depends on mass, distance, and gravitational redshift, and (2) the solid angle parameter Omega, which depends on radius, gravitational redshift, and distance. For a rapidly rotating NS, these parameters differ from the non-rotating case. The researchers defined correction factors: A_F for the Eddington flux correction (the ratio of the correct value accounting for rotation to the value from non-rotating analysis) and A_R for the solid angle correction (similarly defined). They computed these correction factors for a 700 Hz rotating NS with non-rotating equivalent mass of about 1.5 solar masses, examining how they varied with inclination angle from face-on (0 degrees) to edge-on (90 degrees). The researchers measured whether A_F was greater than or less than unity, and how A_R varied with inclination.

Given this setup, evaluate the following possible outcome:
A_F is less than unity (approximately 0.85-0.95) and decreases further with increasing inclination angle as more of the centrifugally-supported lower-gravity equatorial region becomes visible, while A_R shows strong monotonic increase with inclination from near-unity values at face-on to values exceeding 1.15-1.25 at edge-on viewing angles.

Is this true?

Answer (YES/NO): NO